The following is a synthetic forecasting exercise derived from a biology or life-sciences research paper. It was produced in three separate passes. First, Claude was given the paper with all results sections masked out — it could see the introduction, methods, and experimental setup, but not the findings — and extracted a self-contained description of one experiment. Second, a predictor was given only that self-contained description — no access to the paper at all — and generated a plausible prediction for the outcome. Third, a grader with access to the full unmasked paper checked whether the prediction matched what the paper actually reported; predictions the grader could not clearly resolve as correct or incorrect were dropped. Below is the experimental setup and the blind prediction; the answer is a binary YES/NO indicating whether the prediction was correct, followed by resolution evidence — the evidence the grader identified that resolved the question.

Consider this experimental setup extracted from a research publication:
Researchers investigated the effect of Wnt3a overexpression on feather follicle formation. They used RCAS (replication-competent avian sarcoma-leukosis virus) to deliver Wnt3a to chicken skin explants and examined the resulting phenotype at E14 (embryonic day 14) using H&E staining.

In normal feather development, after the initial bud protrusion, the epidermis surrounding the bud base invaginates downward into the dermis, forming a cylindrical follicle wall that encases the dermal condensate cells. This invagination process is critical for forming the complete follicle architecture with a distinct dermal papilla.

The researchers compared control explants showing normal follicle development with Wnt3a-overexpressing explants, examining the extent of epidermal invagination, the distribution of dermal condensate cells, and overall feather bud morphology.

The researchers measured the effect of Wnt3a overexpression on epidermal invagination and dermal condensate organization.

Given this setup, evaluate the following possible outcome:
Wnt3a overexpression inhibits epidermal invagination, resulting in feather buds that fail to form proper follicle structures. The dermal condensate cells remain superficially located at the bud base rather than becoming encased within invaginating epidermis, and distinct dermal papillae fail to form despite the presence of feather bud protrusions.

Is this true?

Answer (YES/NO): NO